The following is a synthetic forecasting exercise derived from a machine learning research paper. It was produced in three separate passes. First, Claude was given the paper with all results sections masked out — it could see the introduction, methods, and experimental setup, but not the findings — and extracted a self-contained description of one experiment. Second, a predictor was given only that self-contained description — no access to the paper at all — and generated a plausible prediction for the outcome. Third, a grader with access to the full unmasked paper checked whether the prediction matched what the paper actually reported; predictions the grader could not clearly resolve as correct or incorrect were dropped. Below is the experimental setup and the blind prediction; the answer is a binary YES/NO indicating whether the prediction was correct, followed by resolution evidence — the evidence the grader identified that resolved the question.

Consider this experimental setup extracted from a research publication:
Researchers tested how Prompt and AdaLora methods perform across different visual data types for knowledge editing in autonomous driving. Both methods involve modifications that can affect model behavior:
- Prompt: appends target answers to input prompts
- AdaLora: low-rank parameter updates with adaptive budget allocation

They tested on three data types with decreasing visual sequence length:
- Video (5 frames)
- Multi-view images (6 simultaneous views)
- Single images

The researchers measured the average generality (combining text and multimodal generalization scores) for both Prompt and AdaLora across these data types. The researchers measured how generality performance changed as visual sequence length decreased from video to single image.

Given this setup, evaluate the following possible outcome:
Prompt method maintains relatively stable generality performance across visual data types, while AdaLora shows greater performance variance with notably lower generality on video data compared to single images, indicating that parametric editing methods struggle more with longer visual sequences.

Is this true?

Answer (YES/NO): NO